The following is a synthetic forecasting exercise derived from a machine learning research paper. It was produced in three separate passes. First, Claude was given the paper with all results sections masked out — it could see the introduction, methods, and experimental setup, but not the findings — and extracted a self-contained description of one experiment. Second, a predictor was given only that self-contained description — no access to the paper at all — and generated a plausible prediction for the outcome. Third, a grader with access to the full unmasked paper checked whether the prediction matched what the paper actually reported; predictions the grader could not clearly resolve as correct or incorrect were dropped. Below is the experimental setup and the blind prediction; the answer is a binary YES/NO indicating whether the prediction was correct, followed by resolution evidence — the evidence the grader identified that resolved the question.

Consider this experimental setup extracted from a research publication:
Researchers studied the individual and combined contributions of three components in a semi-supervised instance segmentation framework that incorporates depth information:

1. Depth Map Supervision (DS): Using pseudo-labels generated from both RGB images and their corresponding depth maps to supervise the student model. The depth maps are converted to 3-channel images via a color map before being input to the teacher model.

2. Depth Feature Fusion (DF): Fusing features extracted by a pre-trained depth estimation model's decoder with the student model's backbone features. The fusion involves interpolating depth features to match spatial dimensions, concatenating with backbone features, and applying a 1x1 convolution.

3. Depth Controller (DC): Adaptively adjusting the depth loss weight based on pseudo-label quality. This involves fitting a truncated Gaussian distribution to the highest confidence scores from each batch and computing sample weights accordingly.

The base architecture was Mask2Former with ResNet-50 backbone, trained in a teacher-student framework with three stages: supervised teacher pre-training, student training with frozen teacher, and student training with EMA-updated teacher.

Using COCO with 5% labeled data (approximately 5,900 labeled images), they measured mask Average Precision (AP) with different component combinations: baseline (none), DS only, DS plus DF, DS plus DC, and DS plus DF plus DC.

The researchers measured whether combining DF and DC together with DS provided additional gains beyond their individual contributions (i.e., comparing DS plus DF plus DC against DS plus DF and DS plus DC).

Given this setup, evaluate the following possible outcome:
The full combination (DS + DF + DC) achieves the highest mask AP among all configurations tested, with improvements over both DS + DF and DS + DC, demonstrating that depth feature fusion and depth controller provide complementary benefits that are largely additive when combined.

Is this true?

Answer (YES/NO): YES